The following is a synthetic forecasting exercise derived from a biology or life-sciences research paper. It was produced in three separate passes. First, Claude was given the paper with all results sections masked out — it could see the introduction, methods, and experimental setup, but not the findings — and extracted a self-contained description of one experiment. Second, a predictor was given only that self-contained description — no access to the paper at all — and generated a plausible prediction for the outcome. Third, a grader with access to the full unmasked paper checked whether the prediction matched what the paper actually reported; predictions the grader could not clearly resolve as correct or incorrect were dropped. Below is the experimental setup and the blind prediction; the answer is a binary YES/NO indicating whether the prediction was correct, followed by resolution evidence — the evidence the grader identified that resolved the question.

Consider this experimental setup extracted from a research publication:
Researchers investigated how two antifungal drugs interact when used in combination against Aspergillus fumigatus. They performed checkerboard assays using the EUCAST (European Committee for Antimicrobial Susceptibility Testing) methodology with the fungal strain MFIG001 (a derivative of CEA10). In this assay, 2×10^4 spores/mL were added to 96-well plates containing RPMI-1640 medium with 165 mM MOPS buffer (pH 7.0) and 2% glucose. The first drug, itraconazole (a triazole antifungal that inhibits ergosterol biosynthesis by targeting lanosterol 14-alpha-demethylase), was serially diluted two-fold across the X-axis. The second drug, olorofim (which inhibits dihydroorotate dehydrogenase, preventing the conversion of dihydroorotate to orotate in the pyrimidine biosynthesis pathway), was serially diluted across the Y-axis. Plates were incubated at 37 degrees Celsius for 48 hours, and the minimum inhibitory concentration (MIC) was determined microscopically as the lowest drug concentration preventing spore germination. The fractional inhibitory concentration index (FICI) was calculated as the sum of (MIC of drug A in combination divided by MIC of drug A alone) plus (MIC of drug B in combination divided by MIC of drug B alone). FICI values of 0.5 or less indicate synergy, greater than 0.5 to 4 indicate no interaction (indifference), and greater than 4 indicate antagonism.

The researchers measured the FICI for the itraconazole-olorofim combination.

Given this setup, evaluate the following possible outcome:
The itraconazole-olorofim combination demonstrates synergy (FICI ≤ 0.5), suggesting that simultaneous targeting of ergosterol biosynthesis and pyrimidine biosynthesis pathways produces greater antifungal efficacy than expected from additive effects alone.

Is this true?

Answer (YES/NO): NO